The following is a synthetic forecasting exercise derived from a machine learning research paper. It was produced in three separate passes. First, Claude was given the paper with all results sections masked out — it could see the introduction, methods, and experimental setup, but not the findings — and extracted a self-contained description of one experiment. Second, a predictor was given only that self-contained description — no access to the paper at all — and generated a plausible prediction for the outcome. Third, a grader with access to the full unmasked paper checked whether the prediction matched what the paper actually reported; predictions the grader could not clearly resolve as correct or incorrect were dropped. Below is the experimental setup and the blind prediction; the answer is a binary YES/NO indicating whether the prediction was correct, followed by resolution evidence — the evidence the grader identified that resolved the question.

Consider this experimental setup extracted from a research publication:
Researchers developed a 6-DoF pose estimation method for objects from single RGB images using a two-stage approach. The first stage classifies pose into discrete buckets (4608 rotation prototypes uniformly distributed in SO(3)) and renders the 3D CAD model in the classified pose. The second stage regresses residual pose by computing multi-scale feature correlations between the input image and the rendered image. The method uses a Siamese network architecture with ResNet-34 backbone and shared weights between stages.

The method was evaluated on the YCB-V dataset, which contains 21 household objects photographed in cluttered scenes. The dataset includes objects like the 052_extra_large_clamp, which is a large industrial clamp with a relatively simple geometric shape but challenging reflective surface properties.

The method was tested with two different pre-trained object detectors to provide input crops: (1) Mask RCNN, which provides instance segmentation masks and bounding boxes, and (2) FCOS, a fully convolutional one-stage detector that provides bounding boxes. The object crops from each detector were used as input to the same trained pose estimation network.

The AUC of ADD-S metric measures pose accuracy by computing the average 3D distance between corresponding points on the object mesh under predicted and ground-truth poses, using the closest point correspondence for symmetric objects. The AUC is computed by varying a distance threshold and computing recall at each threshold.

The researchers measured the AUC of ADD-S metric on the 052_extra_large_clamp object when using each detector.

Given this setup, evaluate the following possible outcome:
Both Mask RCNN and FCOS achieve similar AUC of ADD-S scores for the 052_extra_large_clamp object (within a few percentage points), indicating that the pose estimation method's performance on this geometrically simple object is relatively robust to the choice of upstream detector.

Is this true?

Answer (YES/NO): NO